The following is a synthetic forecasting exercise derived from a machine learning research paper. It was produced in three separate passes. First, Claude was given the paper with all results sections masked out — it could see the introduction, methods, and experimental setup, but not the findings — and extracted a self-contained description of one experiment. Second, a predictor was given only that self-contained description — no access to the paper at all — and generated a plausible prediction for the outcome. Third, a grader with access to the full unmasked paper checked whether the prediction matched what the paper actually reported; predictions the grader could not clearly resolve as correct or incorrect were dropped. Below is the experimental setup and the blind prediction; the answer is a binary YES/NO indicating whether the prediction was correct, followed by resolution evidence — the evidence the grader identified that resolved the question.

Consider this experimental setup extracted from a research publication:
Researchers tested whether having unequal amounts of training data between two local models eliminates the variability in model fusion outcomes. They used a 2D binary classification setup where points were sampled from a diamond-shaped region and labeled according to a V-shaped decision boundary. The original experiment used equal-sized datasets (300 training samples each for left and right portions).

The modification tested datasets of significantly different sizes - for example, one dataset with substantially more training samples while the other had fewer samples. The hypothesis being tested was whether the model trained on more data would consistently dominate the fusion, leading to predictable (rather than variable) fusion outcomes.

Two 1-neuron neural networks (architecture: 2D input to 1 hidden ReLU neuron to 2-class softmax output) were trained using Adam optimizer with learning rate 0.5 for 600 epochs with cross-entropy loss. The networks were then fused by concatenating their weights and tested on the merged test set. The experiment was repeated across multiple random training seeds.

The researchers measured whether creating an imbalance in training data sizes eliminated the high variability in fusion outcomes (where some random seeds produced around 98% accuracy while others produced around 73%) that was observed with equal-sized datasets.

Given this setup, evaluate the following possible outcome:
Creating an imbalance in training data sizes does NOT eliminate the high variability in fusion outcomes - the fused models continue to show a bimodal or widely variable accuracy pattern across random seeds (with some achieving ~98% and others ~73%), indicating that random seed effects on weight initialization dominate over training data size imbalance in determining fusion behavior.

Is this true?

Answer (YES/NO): YES